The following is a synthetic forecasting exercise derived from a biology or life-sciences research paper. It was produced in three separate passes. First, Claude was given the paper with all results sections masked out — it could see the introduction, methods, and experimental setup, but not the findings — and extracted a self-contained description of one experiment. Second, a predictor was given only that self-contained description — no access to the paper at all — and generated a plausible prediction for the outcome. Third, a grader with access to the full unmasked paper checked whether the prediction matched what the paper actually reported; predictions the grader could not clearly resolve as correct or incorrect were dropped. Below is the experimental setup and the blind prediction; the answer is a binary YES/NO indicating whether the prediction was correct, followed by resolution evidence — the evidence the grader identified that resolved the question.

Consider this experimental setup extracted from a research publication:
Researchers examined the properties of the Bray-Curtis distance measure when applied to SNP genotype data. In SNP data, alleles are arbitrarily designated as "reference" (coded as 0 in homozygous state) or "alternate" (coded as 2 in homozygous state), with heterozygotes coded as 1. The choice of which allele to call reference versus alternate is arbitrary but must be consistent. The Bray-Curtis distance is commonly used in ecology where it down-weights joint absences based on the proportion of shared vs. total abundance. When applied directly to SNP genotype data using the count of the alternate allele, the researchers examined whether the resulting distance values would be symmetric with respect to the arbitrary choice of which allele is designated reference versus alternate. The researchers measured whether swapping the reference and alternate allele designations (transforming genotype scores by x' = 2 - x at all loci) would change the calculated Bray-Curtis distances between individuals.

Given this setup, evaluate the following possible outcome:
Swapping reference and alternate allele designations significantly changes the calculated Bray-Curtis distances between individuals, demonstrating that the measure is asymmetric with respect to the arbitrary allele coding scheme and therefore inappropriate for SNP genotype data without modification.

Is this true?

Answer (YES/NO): YES